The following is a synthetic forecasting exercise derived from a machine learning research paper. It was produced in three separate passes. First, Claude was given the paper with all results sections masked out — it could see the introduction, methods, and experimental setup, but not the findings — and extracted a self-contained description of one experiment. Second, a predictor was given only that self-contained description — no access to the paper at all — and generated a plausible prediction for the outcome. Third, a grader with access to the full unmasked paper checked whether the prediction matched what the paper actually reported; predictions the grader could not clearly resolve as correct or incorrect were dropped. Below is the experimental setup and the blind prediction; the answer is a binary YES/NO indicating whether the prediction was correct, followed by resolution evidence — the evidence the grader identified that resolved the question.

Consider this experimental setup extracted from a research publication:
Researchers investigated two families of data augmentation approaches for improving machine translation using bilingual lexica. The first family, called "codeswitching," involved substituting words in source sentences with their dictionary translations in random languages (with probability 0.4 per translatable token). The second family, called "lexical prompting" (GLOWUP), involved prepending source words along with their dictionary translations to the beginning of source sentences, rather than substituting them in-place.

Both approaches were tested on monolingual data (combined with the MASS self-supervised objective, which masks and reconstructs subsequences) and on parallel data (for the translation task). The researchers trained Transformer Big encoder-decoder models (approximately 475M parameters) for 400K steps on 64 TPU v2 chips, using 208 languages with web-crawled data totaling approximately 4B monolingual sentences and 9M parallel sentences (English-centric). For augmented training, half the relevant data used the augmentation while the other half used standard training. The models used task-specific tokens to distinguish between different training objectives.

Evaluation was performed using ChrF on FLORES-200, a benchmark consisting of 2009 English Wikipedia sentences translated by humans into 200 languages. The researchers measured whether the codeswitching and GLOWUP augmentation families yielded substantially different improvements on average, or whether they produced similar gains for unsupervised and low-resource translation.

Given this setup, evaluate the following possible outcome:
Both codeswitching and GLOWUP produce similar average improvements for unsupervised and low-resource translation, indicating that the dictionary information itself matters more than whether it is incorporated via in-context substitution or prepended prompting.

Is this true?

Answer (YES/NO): YES